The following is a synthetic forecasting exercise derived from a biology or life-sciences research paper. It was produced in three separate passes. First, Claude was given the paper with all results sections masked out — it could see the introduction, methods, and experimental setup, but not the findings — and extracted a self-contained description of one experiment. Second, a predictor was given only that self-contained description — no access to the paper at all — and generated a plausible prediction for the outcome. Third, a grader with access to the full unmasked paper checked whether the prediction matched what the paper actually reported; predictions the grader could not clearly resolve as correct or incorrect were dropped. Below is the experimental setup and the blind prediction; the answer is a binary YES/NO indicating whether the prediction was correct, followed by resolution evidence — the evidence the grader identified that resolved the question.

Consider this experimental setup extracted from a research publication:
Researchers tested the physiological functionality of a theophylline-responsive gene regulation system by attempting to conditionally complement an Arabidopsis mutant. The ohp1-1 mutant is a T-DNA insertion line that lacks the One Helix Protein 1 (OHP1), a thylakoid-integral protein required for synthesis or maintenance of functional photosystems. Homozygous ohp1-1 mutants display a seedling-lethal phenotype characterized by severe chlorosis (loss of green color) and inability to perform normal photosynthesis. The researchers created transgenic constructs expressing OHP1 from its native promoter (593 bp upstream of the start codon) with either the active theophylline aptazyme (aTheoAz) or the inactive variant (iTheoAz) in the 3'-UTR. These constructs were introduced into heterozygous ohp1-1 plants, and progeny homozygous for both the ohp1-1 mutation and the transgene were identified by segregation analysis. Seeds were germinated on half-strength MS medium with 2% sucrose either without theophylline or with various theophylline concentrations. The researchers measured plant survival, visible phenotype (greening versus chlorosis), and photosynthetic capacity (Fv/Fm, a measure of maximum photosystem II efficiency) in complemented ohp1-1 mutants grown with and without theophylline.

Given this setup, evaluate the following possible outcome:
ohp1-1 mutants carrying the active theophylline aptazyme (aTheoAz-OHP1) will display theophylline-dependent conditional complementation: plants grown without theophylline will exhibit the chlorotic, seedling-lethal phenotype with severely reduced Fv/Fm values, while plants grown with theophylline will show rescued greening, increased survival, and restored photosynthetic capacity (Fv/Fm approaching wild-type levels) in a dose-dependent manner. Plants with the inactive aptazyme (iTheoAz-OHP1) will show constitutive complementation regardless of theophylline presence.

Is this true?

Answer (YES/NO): NO